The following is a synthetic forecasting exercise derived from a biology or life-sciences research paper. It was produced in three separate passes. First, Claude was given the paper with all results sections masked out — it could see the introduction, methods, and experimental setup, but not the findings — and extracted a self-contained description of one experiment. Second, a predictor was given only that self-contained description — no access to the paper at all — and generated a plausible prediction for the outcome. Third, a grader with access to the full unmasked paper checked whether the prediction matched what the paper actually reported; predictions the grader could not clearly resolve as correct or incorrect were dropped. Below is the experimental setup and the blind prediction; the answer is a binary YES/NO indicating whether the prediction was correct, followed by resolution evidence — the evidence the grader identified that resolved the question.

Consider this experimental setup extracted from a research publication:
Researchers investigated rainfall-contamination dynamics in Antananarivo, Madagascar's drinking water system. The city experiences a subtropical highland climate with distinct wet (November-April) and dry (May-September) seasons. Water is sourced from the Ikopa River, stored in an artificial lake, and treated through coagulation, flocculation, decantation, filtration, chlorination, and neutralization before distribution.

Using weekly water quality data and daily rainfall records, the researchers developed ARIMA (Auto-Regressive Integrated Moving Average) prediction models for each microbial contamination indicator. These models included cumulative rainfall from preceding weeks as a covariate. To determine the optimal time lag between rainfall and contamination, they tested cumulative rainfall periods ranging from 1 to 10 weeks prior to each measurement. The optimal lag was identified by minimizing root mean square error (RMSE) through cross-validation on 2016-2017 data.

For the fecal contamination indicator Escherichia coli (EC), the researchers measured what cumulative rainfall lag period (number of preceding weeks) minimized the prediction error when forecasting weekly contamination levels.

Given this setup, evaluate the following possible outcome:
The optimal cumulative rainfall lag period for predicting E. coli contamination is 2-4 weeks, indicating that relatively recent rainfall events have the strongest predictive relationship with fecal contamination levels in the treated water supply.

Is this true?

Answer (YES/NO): NO